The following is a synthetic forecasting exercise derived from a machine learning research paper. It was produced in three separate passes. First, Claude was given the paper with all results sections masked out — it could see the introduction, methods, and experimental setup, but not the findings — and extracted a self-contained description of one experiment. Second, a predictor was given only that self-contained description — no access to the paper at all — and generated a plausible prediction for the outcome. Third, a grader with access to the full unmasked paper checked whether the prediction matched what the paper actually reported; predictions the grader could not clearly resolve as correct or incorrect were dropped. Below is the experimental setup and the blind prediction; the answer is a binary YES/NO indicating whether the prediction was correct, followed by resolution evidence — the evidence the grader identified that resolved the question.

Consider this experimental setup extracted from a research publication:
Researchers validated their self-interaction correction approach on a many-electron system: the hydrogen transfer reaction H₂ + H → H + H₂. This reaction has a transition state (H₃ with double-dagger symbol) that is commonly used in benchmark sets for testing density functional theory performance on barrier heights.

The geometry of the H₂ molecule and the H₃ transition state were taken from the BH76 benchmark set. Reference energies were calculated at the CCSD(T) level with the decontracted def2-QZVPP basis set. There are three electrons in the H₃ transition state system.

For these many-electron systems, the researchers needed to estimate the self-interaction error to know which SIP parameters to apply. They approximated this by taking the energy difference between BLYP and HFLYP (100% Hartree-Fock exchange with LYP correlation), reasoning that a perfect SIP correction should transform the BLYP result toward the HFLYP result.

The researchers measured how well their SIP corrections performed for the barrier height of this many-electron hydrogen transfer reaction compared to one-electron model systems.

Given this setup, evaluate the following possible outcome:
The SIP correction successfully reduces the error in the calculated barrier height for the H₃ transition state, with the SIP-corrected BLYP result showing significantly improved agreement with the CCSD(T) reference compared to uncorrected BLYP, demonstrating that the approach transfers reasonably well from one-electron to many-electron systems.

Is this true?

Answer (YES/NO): NO